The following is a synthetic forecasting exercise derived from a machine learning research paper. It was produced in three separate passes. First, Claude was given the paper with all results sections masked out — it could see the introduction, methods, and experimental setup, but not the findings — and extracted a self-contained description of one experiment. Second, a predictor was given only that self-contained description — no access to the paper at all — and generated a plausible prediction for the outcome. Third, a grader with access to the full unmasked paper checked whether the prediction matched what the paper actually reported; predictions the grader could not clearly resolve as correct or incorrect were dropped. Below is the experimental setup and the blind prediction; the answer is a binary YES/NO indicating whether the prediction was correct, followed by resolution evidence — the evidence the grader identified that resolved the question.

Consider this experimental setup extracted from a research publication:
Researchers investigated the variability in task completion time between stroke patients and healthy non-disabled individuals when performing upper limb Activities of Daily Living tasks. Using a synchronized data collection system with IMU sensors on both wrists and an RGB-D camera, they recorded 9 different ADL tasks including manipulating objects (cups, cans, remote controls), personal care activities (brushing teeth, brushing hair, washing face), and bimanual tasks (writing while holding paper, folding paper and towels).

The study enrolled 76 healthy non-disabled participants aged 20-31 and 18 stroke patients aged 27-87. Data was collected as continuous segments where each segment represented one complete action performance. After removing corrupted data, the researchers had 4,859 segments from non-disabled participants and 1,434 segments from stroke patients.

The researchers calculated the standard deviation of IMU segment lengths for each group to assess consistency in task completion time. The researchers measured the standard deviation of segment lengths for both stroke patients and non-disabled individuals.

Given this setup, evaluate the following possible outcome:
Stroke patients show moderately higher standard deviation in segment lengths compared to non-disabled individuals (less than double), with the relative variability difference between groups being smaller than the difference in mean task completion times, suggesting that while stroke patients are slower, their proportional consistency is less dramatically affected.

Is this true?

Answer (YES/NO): NO